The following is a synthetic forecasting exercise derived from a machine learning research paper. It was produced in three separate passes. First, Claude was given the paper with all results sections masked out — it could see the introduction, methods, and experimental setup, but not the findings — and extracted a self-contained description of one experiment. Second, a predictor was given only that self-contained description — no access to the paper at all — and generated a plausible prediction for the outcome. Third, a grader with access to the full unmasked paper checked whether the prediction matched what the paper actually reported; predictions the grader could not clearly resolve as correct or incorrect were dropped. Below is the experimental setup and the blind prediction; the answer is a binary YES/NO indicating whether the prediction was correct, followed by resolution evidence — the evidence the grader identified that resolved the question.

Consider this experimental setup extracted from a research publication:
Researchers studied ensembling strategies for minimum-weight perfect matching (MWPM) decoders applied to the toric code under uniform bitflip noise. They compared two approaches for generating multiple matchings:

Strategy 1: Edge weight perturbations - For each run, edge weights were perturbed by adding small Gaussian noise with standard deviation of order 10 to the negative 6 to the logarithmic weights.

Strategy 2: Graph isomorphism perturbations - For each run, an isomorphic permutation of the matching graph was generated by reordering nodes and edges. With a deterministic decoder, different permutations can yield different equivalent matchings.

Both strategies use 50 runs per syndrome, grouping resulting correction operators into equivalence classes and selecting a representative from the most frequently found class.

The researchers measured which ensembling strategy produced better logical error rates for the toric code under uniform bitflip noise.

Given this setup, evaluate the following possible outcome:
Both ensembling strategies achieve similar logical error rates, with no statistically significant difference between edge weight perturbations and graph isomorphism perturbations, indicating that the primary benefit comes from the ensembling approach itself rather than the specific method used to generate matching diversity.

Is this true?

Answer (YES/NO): NO